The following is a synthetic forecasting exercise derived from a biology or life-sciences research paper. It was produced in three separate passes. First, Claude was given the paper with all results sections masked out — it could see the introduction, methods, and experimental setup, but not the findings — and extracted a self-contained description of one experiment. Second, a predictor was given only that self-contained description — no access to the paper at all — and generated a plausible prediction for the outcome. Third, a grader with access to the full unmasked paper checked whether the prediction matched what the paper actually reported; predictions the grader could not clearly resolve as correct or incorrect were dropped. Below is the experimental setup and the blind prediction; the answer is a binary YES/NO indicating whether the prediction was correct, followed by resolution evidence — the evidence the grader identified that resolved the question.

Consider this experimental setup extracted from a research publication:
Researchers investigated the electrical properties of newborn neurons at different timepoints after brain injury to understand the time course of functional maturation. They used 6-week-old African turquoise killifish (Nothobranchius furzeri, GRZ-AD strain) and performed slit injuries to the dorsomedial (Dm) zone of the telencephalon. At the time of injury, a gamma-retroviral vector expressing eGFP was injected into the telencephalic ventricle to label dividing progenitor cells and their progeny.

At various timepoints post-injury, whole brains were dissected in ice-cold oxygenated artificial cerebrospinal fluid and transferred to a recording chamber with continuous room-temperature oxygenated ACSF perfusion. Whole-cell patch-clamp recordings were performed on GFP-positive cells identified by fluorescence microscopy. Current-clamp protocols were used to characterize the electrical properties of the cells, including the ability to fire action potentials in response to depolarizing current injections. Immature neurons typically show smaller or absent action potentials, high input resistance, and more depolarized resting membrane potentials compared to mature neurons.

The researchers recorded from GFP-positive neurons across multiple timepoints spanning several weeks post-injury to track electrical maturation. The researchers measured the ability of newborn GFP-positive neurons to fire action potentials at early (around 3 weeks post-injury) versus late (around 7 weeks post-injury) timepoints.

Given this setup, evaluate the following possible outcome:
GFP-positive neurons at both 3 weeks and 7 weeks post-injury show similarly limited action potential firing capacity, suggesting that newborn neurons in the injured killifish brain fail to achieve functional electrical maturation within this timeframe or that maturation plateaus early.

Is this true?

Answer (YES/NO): NO